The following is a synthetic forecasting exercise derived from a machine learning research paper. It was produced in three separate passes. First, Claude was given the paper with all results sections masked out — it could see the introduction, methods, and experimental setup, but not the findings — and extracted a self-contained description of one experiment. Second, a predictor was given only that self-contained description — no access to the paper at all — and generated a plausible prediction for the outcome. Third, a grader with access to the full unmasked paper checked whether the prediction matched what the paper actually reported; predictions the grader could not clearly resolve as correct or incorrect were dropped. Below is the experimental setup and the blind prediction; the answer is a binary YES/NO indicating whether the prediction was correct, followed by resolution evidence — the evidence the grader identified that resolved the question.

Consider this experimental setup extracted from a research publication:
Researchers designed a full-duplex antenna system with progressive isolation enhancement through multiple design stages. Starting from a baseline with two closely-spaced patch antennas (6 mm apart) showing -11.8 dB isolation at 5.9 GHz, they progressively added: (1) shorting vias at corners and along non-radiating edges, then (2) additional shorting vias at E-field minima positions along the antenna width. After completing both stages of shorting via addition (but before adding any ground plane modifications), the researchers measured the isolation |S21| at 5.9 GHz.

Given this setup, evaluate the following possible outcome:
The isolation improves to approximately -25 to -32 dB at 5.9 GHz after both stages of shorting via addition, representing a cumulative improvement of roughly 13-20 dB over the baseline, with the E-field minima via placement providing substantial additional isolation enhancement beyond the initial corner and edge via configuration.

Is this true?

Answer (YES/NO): YES